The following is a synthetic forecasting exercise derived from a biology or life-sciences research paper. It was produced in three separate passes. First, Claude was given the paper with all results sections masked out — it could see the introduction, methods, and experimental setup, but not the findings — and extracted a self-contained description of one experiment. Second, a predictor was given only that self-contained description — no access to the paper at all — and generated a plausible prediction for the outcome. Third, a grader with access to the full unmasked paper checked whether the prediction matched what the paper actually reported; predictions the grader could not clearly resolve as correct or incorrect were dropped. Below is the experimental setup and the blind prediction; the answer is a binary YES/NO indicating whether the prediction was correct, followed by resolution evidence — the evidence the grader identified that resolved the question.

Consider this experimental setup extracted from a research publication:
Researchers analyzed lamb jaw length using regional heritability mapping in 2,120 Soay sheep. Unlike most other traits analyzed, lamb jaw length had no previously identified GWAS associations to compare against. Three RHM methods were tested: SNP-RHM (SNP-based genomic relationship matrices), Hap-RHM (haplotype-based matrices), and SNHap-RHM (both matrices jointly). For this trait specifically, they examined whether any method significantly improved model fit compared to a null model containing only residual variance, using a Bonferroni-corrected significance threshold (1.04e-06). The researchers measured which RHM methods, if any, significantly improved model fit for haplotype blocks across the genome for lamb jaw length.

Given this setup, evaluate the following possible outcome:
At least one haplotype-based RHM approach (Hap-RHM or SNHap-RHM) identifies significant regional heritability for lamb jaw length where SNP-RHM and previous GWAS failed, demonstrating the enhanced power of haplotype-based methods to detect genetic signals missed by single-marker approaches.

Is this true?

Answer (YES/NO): YES